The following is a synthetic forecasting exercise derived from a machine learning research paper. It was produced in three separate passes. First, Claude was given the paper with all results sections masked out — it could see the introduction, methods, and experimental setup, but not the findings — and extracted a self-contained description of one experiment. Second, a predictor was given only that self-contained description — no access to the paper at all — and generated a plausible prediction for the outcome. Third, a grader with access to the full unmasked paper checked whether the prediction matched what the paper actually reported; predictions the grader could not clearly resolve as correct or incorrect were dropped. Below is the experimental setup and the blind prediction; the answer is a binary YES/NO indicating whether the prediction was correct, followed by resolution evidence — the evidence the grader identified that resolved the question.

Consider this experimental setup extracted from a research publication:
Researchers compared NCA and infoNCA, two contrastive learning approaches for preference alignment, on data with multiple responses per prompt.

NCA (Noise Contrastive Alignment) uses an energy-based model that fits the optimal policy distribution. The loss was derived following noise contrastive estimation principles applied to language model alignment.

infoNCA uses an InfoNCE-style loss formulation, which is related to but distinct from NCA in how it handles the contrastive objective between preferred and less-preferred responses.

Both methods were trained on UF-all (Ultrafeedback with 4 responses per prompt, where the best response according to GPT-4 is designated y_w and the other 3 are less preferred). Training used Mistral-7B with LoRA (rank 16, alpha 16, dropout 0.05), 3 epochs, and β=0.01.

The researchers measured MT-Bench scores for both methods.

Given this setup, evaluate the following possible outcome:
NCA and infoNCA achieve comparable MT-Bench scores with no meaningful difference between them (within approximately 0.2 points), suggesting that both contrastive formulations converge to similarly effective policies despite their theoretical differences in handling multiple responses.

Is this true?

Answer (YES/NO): NO